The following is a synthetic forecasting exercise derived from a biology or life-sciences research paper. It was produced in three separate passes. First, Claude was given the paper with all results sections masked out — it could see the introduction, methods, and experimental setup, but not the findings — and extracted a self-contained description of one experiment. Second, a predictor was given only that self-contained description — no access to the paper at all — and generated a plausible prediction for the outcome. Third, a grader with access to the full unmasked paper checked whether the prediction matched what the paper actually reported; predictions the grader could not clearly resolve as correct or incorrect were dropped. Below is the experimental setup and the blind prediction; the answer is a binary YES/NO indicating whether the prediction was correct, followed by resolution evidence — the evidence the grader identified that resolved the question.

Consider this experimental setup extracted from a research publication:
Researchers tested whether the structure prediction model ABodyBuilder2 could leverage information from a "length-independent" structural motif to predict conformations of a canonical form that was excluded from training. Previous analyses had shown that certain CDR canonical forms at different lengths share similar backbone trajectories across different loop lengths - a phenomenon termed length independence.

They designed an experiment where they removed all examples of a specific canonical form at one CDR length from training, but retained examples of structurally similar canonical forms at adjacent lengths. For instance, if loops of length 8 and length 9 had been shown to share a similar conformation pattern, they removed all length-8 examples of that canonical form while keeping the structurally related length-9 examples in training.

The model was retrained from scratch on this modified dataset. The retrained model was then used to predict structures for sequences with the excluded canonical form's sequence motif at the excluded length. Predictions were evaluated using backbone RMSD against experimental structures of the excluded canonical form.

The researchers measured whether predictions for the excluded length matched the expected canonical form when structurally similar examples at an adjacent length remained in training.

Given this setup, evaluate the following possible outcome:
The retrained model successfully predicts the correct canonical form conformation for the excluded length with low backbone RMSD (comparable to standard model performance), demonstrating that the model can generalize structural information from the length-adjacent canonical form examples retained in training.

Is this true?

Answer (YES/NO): NO